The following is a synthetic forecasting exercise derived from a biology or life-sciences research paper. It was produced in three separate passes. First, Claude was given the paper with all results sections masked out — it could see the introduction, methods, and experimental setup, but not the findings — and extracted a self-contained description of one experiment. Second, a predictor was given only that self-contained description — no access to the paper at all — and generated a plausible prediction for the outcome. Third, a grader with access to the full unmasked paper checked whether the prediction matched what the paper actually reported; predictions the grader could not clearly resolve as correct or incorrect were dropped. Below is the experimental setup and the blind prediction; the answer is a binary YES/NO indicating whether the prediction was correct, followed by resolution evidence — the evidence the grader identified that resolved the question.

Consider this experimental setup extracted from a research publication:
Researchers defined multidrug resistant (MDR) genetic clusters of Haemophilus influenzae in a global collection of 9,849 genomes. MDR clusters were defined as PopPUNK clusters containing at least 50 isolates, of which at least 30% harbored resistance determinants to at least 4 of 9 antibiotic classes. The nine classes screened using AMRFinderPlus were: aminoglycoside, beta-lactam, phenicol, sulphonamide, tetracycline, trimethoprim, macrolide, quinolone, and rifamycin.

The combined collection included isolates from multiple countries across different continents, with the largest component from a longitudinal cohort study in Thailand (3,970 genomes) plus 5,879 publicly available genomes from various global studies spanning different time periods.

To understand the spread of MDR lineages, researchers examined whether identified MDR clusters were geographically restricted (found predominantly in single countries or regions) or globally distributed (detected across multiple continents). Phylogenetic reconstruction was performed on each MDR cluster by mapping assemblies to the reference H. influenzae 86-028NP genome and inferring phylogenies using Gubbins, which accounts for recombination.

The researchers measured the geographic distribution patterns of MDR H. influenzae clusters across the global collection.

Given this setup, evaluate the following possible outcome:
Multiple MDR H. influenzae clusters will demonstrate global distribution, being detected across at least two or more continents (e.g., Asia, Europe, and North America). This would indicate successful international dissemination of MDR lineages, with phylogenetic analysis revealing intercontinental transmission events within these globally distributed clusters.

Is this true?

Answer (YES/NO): YES